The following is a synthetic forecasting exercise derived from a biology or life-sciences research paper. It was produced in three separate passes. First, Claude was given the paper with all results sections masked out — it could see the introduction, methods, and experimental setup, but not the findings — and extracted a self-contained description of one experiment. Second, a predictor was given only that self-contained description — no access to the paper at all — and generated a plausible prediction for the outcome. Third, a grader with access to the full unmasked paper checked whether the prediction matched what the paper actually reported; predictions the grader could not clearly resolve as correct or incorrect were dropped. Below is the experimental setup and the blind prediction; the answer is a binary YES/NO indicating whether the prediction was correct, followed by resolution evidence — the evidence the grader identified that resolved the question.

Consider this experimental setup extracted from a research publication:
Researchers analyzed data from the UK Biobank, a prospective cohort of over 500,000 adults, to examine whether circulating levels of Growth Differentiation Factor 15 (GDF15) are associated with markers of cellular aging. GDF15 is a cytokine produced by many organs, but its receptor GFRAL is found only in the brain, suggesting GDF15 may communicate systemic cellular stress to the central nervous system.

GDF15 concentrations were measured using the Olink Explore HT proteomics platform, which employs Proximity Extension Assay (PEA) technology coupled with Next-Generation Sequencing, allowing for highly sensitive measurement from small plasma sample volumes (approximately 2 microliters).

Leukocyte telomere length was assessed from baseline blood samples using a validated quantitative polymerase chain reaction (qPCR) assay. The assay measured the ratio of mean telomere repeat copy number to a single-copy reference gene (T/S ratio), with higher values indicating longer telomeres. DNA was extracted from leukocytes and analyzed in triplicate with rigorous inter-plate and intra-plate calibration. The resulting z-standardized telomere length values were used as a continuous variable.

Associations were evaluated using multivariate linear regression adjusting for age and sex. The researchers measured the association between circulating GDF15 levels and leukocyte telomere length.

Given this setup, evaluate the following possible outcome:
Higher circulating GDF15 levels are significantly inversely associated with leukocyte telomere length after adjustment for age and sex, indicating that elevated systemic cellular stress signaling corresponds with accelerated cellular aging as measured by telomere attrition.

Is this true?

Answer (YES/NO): YES